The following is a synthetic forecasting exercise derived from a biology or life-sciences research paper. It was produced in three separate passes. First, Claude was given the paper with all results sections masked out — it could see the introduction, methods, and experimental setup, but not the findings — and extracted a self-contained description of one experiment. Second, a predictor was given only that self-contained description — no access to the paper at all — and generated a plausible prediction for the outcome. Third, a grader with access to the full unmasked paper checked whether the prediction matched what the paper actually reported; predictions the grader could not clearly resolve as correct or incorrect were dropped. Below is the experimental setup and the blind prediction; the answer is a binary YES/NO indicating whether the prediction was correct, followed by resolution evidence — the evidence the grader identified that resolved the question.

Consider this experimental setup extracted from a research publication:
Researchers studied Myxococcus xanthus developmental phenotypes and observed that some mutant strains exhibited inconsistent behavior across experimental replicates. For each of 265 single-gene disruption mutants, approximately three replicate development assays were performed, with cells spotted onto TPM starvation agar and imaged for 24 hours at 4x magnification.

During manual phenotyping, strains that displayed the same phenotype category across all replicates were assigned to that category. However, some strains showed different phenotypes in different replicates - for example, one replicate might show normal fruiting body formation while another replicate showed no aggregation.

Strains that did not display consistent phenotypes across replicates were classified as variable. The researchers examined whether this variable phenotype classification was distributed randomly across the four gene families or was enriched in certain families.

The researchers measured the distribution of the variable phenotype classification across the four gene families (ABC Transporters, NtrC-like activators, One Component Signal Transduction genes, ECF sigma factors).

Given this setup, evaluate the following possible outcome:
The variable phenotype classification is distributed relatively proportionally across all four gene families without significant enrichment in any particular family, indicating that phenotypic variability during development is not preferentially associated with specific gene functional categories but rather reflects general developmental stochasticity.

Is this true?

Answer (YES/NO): NO